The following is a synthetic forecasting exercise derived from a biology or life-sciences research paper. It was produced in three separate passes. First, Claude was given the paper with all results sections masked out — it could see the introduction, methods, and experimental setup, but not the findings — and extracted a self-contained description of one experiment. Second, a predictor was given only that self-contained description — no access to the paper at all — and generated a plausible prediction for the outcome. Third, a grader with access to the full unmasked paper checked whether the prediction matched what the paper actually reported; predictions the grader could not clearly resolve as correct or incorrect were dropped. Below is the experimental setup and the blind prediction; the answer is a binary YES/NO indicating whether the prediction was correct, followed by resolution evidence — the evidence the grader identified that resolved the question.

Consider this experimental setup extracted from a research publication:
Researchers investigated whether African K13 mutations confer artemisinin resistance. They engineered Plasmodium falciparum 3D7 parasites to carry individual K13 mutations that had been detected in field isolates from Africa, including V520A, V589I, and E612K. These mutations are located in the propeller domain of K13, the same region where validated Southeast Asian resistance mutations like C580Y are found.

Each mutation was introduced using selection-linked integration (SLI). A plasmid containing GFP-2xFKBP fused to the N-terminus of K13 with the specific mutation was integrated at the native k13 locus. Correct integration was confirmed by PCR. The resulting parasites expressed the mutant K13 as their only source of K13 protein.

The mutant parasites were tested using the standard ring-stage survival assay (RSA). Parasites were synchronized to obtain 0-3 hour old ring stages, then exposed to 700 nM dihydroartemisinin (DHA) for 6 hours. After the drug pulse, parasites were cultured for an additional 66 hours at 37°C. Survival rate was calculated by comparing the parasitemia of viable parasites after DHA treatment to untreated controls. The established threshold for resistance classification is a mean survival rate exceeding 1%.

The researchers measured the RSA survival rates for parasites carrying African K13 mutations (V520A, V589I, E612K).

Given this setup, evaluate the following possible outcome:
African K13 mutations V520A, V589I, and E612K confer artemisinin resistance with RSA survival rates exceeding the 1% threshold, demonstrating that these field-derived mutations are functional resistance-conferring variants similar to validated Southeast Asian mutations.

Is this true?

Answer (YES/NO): NO